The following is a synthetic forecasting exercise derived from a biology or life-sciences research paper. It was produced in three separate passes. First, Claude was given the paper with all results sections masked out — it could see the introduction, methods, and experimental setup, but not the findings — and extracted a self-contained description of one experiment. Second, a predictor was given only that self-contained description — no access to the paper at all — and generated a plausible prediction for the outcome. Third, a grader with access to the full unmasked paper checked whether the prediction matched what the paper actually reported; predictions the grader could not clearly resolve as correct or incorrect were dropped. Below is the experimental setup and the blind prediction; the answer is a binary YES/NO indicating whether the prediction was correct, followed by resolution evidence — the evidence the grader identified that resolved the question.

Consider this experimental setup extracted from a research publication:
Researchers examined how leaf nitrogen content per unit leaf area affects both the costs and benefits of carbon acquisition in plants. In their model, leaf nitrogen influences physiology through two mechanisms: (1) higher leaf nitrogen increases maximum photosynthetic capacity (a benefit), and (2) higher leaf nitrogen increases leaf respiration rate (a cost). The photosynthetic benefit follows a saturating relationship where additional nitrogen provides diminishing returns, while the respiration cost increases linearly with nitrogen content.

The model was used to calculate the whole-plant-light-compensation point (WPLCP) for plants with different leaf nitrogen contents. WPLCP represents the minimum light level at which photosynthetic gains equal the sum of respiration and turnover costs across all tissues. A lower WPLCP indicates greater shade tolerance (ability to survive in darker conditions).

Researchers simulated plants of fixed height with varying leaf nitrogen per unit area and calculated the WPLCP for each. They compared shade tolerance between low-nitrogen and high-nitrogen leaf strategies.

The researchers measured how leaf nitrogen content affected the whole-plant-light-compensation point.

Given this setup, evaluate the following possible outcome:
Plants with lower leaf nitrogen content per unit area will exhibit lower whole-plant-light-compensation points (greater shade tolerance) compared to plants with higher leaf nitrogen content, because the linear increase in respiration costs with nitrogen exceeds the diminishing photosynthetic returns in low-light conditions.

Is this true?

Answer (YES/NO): YES